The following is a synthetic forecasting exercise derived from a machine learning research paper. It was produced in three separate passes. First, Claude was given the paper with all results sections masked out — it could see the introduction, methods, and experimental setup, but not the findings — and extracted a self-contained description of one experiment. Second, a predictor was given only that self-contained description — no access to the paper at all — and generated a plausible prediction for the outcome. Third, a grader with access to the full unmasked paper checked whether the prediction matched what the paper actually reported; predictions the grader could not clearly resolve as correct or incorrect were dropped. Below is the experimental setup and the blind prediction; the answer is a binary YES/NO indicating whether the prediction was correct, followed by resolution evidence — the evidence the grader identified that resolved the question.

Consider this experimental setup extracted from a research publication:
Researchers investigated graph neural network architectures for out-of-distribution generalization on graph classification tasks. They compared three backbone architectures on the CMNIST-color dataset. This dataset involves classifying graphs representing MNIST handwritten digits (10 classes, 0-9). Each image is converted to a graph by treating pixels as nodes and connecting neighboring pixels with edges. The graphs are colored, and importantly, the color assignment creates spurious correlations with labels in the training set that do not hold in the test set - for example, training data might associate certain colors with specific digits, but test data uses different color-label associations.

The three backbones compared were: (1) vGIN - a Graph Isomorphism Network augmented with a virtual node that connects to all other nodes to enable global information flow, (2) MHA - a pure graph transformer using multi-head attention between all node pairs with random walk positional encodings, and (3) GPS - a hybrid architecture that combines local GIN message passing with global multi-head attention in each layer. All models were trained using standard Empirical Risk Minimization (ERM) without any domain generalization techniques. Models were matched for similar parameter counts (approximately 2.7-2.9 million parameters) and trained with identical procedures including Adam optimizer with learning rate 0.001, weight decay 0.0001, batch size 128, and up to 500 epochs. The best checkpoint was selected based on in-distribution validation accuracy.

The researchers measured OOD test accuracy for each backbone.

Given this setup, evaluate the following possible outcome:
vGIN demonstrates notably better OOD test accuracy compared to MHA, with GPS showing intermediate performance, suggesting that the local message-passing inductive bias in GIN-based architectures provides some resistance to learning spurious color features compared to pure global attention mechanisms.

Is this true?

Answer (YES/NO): NO